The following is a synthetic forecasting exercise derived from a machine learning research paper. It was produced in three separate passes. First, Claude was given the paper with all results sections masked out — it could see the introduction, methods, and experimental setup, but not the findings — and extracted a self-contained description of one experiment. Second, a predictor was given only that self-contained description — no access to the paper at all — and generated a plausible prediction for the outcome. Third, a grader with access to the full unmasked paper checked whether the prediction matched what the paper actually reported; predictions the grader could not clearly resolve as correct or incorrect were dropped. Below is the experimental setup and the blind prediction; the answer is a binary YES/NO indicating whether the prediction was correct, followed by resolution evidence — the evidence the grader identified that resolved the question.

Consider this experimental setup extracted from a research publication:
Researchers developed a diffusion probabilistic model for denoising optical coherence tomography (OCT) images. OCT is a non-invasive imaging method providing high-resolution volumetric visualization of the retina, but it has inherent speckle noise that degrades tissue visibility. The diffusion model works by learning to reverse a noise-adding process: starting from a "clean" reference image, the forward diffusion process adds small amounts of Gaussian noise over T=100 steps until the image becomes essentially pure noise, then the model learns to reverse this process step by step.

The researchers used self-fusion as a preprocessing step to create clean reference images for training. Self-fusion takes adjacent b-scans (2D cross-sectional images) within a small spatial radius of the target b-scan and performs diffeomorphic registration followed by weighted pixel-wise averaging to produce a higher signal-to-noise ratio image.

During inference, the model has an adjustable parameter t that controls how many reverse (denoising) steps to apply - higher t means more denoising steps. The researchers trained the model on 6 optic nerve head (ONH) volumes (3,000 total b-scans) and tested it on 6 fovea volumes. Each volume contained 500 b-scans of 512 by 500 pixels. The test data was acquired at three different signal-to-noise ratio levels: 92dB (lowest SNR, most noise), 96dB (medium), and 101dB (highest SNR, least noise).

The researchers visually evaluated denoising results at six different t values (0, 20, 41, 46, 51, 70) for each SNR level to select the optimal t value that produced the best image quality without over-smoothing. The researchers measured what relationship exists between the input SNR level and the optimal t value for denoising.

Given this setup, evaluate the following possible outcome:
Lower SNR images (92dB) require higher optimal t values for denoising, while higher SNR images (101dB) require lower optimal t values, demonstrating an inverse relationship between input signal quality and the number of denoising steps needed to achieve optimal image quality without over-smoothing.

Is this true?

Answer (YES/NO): YES